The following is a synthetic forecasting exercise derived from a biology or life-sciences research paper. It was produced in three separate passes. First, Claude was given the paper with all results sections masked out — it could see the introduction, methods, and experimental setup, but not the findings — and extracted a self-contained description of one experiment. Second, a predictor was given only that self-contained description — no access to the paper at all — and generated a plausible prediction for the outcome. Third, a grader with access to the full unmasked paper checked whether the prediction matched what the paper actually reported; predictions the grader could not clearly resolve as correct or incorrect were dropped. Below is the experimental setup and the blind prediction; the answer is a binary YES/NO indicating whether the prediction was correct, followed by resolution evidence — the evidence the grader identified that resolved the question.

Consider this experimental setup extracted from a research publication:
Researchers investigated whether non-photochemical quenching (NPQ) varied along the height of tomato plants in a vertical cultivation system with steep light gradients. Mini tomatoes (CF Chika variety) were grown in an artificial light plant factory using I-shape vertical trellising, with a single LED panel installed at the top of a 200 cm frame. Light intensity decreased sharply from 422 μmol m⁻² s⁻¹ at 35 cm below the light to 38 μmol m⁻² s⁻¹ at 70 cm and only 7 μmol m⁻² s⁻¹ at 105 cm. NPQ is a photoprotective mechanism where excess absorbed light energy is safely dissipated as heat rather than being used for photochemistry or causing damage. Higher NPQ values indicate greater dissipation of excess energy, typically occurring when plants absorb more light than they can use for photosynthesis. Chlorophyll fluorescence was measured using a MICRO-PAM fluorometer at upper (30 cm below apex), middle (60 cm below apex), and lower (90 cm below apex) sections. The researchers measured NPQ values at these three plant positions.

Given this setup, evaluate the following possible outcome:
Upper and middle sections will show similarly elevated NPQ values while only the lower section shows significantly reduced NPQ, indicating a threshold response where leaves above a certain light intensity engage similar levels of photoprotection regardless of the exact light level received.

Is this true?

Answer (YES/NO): NO